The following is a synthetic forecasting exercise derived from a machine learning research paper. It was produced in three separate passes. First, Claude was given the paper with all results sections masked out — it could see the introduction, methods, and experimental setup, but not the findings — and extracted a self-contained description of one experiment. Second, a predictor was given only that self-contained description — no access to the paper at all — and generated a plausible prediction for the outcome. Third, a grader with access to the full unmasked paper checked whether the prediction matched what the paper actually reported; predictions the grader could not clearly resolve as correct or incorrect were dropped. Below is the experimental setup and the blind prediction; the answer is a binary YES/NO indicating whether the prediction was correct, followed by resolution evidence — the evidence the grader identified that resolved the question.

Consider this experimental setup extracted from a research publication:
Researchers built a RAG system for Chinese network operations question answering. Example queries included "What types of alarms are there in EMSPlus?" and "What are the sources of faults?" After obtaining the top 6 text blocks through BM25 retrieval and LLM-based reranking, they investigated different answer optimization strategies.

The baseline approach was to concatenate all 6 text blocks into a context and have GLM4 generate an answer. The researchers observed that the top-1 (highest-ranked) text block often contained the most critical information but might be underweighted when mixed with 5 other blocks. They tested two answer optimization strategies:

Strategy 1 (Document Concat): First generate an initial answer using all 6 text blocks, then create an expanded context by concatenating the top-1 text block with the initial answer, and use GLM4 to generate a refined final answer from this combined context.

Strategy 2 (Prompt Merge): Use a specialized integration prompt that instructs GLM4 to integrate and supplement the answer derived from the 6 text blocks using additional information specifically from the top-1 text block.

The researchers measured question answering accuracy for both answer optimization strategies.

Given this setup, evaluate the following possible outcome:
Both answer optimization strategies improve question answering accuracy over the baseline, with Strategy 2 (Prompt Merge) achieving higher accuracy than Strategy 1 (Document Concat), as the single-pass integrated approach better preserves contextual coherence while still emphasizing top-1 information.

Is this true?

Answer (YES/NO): NO